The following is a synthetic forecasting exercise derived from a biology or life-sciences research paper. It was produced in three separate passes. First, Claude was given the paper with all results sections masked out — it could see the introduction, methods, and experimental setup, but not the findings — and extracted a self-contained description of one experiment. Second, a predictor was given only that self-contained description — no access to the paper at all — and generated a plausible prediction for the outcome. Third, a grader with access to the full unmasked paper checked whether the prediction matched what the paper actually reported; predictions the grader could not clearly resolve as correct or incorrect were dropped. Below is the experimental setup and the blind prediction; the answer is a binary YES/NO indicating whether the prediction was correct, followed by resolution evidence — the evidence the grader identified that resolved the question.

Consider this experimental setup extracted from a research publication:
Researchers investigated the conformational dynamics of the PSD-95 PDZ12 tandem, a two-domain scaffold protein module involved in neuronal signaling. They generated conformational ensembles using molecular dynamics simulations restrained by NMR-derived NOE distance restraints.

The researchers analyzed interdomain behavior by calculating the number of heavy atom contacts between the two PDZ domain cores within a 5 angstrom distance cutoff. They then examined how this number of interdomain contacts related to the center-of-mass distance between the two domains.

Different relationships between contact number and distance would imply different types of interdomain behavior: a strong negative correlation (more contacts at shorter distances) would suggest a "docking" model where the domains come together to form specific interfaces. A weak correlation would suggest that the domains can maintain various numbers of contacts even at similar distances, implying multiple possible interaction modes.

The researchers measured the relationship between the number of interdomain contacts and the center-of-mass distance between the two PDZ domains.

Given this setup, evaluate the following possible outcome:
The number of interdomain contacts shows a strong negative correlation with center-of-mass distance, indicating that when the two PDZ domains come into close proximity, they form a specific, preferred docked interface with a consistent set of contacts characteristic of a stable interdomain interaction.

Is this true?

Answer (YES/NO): NO